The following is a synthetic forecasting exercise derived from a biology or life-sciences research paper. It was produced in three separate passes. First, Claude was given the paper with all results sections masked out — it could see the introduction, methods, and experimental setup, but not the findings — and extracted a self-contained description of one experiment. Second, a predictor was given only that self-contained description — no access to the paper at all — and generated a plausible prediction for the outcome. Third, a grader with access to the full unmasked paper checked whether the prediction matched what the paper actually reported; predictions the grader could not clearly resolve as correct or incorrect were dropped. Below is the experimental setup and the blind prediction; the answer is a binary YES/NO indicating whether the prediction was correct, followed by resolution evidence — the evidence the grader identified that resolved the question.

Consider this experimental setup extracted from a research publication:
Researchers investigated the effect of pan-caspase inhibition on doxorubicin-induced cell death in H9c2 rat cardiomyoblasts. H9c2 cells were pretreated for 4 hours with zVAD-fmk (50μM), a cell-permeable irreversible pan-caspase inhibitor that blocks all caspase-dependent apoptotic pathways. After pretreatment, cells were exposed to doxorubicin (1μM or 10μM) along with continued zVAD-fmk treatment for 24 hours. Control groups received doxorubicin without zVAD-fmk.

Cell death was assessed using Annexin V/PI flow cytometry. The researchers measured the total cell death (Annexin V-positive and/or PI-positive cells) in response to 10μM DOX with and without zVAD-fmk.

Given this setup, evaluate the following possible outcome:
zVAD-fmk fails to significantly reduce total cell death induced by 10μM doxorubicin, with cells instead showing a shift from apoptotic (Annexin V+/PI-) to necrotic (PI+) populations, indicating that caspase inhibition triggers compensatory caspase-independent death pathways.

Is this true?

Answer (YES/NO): YES